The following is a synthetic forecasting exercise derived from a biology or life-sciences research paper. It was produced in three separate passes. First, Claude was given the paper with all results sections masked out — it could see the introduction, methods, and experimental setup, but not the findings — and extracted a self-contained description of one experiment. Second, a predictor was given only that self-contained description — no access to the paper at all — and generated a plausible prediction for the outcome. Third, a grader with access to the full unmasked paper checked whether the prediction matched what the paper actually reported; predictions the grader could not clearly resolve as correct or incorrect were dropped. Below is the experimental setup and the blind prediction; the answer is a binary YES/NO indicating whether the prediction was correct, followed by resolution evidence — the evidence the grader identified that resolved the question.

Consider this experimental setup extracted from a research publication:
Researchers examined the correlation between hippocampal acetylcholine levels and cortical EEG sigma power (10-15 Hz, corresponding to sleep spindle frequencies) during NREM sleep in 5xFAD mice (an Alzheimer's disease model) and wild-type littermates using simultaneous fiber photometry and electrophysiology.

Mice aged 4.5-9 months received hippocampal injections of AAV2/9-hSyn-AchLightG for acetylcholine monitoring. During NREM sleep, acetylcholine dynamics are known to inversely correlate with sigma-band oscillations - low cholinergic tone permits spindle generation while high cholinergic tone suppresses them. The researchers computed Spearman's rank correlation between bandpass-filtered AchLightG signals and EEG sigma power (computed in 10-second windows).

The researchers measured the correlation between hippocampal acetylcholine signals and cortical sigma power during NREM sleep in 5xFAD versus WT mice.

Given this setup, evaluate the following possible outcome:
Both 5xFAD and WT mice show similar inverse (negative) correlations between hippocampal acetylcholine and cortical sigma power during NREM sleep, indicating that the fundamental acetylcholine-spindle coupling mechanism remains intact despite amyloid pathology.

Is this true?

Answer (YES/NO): YES